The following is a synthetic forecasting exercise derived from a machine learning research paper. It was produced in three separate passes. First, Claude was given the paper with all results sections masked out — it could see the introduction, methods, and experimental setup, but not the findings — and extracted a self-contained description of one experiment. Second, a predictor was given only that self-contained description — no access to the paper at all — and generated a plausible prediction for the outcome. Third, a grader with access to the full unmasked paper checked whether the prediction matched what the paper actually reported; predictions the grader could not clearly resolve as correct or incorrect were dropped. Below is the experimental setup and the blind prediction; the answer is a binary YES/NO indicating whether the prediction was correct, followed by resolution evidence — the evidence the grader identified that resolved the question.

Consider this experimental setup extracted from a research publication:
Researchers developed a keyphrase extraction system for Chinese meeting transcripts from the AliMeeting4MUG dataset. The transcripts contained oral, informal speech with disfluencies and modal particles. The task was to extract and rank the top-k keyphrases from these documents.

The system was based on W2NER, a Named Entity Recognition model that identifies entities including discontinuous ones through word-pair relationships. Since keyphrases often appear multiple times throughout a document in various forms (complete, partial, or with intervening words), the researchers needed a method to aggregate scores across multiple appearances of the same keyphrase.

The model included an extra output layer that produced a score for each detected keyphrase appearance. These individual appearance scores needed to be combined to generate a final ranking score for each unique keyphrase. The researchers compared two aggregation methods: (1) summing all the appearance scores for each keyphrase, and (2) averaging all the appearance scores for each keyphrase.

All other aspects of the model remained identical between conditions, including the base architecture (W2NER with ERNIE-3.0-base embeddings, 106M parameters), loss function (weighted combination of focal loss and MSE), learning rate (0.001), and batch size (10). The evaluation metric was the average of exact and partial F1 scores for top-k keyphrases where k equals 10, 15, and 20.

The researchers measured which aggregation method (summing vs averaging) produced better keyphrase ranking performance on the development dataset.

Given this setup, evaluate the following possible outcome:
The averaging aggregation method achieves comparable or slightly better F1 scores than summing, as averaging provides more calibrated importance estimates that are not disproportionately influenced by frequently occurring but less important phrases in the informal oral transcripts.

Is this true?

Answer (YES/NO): NO